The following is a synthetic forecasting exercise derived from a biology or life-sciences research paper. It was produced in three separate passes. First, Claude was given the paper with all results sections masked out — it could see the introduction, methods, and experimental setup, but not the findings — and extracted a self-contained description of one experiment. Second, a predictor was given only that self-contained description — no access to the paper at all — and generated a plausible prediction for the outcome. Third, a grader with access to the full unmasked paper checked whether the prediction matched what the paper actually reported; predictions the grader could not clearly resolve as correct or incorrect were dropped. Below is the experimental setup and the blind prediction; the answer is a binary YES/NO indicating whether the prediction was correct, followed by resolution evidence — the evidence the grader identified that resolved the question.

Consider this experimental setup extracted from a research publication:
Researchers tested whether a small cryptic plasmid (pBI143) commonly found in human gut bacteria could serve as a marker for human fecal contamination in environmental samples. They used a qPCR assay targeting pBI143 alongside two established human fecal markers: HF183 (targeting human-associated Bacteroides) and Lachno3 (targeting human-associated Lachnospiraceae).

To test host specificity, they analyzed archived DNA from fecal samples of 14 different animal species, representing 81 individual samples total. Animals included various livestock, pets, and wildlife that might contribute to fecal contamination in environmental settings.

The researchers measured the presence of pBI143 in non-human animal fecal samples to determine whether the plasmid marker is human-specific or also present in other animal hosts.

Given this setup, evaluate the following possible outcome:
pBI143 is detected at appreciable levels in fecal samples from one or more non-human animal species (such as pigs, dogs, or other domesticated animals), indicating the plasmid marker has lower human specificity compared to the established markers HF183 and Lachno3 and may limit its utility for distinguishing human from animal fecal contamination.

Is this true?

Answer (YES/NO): NO